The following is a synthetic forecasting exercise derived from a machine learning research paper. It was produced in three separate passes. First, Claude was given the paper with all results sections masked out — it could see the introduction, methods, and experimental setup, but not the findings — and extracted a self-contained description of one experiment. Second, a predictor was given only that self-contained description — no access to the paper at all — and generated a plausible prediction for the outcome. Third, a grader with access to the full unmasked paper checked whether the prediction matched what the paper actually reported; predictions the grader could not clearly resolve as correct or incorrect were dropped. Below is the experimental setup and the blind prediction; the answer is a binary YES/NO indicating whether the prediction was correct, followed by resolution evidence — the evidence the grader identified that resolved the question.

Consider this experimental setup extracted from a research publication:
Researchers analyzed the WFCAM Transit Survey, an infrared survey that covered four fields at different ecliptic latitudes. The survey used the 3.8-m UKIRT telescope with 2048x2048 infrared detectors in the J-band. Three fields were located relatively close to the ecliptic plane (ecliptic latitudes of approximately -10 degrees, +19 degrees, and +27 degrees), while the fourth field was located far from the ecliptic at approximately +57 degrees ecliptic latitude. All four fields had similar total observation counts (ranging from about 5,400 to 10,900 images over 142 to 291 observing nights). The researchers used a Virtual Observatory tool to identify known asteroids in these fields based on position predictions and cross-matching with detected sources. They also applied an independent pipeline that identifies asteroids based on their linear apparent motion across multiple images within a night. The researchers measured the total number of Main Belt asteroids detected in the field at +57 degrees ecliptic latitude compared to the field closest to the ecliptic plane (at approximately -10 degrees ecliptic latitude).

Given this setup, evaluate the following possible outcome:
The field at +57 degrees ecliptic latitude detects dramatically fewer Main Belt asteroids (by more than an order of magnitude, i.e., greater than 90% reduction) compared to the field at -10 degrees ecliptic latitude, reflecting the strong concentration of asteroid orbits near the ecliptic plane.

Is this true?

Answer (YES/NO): YES